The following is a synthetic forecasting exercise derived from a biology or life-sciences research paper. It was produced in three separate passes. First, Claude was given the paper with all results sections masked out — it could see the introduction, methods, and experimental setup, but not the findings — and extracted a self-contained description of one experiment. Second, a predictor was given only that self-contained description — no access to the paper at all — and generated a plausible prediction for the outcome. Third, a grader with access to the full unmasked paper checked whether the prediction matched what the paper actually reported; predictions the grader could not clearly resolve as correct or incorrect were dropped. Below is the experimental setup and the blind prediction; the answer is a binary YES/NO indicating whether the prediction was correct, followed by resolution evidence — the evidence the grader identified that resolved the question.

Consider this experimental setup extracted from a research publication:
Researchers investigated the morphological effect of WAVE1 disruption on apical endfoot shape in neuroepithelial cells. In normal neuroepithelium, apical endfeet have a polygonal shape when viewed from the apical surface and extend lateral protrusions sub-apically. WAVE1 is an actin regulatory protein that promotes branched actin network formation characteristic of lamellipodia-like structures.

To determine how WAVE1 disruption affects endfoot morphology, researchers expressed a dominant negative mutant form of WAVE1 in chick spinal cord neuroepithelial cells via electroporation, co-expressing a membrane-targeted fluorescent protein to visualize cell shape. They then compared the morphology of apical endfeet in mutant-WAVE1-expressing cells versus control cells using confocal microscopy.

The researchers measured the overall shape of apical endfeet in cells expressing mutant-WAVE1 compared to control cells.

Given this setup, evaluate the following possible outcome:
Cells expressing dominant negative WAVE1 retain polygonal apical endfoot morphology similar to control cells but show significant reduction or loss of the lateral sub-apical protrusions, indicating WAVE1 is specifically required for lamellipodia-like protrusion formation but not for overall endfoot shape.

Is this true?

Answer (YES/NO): NO